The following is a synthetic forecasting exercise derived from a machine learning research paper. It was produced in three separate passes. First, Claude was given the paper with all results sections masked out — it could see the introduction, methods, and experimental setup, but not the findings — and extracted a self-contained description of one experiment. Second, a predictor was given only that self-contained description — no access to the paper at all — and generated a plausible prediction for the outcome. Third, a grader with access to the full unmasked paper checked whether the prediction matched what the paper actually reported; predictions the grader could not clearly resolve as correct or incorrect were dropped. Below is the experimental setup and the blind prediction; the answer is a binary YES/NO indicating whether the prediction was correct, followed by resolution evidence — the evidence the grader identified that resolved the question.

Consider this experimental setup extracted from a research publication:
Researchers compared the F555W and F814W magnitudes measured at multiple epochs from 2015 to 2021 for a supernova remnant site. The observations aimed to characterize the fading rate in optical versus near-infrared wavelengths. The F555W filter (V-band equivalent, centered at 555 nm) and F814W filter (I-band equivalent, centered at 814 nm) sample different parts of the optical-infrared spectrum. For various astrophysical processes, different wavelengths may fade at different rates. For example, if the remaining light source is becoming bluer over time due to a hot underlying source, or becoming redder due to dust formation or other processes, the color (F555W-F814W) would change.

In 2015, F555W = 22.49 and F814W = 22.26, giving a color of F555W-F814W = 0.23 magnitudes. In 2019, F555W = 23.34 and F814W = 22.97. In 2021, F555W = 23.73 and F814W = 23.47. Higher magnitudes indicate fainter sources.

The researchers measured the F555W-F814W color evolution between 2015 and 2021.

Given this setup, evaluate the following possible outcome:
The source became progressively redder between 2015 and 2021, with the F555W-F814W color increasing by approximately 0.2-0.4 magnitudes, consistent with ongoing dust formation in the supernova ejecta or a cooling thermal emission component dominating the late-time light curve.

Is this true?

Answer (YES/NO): NO